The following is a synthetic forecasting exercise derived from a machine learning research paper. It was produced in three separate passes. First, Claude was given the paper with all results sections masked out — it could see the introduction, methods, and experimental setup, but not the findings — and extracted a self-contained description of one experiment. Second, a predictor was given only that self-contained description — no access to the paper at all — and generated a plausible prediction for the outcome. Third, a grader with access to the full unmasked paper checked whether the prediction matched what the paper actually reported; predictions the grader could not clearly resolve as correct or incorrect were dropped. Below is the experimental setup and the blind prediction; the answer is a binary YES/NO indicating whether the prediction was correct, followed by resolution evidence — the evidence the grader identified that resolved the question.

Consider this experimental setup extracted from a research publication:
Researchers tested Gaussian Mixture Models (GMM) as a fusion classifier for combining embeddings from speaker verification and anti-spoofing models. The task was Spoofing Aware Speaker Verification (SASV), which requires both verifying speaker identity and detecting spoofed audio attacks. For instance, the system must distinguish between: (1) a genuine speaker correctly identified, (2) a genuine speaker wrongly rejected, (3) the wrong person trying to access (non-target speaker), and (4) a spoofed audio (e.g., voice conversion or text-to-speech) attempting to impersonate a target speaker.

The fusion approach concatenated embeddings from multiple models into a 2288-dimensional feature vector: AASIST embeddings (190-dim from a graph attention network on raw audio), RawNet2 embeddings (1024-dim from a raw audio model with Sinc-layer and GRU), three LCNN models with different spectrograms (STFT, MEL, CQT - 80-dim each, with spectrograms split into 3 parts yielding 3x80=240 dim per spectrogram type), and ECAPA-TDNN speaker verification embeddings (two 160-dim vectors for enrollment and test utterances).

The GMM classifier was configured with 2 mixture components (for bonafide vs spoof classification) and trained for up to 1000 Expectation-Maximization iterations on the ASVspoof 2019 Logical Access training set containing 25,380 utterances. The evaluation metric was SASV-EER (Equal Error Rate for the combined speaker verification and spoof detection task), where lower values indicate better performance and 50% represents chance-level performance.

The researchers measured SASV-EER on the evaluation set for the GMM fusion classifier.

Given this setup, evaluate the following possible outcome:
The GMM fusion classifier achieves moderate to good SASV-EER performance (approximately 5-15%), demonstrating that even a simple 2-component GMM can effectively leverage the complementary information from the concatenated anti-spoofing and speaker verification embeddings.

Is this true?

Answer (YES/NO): NO